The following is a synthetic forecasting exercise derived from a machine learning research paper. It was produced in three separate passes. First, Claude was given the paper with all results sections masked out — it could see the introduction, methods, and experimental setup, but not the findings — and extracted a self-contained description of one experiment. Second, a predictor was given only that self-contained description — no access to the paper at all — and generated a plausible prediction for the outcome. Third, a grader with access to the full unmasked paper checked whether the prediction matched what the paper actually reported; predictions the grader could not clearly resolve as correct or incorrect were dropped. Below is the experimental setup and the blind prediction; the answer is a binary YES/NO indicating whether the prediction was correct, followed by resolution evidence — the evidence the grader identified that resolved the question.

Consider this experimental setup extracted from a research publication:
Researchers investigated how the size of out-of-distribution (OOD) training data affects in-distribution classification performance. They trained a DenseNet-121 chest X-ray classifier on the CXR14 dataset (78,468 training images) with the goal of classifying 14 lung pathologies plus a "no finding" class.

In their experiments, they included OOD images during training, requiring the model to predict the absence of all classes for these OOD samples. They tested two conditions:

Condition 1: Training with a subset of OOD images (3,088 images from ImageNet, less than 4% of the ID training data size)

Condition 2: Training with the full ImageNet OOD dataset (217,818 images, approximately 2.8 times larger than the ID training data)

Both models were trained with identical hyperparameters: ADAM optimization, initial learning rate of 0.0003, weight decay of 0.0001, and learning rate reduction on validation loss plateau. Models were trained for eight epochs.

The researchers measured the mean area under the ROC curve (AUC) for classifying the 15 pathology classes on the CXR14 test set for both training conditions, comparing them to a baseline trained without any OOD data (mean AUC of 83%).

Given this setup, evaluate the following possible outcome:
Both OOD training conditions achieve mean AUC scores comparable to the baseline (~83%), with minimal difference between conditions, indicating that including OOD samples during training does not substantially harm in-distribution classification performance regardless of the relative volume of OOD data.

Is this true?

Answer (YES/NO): NO